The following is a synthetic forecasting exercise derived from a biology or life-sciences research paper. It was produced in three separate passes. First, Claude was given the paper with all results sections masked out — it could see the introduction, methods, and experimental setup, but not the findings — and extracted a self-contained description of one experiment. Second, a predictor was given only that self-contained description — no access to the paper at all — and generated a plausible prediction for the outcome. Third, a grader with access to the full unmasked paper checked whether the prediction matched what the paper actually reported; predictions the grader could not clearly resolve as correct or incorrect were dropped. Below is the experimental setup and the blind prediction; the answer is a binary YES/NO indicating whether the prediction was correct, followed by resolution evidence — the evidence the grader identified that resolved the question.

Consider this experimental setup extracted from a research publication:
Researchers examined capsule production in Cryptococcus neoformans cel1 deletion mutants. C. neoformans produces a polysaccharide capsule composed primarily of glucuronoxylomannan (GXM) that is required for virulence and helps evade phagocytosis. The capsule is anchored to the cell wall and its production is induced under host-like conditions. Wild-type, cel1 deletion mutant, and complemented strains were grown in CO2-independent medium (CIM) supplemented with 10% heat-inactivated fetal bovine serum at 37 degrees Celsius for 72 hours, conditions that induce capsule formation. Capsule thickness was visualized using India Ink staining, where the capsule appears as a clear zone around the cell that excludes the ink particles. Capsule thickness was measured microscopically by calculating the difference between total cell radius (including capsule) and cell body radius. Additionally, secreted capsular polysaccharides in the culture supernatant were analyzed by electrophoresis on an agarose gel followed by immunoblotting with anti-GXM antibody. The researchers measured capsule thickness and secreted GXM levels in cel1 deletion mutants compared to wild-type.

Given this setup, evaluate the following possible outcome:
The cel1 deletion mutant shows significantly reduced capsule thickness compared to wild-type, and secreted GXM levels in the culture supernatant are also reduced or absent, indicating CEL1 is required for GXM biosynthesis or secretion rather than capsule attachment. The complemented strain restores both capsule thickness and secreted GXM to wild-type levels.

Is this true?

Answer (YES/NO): NO